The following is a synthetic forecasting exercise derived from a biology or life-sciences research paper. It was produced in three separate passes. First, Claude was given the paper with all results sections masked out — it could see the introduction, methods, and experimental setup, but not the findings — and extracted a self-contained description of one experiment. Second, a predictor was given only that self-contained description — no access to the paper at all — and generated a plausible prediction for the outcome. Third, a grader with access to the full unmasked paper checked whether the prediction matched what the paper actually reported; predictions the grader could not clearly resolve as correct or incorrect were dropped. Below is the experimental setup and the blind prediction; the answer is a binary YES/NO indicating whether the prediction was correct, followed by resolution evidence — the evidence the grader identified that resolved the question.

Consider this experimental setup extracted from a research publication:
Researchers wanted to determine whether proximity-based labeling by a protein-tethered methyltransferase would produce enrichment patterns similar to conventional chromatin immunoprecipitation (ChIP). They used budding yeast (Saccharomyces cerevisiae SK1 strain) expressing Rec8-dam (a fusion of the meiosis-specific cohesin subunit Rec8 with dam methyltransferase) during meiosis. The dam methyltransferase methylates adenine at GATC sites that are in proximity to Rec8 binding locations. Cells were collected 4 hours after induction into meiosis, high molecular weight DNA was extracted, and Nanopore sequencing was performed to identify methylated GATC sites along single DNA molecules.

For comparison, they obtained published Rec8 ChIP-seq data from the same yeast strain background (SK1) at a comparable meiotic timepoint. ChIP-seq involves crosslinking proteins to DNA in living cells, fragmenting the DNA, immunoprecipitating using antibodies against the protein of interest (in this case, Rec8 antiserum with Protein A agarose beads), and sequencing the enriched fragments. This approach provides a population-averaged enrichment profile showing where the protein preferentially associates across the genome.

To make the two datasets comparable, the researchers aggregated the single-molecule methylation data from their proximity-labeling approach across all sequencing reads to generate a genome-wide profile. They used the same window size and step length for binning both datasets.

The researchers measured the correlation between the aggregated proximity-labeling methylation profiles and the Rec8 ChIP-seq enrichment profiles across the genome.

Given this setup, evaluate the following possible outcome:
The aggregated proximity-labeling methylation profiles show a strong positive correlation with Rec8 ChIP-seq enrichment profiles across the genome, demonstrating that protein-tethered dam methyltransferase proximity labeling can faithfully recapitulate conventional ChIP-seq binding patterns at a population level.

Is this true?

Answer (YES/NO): NO